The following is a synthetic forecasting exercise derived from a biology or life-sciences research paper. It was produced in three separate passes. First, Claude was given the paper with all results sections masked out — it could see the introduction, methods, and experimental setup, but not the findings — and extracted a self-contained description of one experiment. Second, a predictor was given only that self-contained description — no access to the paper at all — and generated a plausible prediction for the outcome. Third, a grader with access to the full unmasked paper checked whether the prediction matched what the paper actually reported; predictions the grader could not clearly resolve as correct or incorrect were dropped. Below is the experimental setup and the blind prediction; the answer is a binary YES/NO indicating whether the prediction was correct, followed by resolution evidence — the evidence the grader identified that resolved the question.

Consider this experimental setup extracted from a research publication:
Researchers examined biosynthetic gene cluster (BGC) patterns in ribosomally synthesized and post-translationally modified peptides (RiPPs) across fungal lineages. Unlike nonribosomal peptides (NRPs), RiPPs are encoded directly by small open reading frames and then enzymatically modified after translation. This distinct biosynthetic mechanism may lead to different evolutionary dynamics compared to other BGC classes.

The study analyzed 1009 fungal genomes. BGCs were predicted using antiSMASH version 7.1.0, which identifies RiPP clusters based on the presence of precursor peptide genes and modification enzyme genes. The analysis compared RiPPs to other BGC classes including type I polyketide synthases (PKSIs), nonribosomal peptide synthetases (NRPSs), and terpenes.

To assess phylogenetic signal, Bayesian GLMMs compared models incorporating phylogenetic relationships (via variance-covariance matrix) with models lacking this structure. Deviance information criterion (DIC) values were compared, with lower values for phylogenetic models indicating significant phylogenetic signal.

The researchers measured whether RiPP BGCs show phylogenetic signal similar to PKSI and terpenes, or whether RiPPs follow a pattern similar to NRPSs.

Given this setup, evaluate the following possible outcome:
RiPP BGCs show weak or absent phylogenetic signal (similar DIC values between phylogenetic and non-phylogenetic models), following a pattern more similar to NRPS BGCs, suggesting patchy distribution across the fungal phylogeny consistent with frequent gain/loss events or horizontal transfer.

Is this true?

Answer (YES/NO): NO